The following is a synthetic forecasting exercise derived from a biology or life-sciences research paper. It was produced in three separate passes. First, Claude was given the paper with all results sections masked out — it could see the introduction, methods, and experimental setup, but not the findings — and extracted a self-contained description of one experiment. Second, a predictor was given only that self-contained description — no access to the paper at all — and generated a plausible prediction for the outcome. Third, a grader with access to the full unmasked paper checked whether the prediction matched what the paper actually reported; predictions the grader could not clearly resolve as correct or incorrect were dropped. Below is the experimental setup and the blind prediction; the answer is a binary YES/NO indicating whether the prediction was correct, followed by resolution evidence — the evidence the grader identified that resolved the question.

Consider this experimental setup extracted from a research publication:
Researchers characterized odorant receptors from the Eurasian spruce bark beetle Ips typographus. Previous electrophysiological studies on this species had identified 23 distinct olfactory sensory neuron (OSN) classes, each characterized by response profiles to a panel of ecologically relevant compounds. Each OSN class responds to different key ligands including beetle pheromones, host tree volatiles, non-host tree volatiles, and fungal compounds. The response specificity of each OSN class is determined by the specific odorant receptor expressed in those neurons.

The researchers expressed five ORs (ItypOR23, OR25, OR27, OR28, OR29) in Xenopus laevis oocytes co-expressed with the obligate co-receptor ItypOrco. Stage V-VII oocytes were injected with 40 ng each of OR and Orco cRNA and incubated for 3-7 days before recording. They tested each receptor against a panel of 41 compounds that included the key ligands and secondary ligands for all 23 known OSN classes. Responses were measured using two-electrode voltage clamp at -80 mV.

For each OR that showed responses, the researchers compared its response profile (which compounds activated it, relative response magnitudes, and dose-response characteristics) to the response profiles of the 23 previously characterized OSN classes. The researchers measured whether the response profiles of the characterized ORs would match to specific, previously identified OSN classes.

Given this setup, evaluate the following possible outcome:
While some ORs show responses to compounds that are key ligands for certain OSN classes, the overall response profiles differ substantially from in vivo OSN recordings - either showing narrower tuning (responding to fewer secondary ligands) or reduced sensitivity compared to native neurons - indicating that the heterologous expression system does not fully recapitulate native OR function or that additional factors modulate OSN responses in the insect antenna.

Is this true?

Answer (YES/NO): NO